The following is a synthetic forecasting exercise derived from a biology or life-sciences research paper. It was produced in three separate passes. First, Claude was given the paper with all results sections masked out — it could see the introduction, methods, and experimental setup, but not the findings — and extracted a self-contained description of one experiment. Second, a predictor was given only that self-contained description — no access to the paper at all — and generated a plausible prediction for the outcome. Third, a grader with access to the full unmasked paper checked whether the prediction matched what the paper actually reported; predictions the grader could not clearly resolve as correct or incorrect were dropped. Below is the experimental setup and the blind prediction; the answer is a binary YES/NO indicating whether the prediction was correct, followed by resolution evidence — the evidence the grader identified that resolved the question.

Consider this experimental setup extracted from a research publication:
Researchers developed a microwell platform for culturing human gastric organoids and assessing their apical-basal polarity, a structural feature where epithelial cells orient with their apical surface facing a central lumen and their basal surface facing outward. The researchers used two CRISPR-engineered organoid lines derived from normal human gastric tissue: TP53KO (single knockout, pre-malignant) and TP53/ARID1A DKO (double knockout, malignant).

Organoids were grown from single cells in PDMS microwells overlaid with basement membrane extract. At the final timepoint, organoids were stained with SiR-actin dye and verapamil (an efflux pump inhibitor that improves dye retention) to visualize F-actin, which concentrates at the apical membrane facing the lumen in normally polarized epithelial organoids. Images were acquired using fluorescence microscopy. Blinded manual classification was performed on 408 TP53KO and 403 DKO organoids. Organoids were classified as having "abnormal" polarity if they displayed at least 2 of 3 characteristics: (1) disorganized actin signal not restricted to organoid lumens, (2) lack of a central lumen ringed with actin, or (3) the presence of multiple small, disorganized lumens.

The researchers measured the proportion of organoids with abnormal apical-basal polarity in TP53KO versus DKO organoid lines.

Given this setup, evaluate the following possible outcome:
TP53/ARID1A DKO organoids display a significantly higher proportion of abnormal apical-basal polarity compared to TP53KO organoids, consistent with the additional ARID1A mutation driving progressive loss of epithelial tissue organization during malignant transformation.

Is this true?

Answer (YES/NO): YES